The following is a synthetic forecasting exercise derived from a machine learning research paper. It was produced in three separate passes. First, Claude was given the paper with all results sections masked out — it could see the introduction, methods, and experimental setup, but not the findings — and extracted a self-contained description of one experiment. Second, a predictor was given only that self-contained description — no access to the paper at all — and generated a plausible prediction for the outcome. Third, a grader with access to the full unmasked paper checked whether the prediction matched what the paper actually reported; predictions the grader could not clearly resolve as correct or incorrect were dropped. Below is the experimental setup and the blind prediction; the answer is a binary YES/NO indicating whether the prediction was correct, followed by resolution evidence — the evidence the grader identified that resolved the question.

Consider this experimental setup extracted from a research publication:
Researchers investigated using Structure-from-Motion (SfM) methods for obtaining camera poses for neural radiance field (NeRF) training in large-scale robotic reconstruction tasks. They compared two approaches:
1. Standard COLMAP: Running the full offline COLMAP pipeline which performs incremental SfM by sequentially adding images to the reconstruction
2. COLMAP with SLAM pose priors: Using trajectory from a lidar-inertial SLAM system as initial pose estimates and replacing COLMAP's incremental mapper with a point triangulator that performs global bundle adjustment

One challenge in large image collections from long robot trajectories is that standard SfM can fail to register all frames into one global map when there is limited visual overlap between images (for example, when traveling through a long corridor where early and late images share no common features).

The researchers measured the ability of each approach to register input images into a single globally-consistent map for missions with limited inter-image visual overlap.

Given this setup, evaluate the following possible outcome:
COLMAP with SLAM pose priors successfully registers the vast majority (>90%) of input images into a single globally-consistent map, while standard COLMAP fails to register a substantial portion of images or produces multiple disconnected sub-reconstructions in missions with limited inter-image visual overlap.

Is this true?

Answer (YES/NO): YES